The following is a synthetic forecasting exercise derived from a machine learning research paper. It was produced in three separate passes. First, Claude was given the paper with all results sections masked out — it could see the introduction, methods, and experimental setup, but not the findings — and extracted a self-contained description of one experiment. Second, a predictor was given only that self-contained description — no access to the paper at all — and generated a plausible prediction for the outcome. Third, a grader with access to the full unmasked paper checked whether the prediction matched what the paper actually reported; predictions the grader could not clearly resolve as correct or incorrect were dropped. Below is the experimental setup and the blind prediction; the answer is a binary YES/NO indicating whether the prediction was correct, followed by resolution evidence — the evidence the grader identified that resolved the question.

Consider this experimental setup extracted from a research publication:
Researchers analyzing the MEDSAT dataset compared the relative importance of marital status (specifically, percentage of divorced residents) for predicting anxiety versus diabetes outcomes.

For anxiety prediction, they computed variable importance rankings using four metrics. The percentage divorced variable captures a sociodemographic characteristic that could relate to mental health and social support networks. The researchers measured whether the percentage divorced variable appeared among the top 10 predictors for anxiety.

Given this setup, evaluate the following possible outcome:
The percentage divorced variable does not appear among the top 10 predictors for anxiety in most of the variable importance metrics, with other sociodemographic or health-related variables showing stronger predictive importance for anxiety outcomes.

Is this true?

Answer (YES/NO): NO